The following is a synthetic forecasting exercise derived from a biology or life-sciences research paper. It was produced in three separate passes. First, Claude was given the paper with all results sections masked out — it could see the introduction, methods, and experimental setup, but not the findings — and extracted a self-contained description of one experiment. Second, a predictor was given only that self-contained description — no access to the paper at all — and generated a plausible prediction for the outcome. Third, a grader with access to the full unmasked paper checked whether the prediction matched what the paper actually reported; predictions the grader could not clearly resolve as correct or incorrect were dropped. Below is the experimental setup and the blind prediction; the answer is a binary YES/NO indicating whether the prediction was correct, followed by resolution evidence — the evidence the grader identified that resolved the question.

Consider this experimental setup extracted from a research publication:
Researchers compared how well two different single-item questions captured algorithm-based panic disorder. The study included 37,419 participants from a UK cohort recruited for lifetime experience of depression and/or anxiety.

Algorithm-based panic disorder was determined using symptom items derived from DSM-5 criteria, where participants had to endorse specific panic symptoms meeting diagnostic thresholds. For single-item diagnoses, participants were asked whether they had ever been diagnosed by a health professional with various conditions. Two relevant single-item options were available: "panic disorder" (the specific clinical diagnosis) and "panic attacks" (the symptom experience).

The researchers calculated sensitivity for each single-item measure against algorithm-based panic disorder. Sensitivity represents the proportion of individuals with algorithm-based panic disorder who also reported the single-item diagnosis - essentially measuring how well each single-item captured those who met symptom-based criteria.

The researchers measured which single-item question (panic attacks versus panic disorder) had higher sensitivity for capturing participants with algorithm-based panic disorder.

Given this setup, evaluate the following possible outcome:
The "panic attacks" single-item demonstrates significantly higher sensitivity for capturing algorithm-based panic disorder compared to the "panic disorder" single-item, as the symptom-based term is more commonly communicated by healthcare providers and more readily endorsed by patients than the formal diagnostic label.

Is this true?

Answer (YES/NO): YES